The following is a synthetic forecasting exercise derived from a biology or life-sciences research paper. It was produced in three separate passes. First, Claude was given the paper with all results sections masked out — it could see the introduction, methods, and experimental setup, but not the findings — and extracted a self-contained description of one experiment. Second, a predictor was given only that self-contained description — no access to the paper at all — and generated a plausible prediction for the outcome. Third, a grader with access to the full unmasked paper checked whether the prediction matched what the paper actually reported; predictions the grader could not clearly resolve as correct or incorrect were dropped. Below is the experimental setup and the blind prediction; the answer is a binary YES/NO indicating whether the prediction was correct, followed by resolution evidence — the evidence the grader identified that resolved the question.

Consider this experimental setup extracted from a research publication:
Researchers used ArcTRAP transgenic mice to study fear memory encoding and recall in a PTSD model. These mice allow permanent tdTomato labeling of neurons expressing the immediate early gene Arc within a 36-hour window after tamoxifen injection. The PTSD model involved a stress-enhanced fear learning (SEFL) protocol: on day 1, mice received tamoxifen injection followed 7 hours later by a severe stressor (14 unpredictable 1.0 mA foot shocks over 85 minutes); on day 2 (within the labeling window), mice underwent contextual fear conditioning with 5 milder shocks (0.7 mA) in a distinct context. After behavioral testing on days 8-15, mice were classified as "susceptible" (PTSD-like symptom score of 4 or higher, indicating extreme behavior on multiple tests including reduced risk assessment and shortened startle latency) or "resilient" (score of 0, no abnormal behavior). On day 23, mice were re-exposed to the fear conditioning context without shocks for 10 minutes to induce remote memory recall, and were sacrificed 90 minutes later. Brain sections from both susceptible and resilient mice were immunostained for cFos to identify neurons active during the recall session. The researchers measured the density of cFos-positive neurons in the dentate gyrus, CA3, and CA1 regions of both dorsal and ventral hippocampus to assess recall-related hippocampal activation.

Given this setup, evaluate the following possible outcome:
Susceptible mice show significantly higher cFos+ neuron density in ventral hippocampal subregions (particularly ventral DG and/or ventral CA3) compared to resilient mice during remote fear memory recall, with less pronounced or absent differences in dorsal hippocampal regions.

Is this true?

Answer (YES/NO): NO